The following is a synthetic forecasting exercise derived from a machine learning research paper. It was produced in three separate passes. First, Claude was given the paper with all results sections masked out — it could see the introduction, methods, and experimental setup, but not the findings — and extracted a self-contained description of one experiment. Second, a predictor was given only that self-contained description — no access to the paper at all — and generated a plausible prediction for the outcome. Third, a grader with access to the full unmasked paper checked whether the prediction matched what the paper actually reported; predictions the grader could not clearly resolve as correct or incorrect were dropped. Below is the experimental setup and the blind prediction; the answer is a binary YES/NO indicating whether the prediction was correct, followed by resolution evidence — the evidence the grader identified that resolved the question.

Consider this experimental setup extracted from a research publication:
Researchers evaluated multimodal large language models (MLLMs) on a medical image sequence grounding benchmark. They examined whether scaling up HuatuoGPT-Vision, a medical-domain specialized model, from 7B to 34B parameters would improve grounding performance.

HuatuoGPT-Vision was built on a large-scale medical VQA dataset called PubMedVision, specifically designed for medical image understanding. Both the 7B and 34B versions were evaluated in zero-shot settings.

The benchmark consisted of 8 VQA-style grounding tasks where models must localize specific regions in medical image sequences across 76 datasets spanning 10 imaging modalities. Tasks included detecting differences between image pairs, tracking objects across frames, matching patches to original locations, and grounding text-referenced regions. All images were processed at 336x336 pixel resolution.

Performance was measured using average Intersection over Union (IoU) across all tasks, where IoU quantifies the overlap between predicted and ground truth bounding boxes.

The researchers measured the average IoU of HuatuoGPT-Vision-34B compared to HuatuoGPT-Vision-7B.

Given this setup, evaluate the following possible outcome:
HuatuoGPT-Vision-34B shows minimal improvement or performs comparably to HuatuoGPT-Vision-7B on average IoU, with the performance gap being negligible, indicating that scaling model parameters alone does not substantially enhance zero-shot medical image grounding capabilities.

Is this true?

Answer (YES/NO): YES